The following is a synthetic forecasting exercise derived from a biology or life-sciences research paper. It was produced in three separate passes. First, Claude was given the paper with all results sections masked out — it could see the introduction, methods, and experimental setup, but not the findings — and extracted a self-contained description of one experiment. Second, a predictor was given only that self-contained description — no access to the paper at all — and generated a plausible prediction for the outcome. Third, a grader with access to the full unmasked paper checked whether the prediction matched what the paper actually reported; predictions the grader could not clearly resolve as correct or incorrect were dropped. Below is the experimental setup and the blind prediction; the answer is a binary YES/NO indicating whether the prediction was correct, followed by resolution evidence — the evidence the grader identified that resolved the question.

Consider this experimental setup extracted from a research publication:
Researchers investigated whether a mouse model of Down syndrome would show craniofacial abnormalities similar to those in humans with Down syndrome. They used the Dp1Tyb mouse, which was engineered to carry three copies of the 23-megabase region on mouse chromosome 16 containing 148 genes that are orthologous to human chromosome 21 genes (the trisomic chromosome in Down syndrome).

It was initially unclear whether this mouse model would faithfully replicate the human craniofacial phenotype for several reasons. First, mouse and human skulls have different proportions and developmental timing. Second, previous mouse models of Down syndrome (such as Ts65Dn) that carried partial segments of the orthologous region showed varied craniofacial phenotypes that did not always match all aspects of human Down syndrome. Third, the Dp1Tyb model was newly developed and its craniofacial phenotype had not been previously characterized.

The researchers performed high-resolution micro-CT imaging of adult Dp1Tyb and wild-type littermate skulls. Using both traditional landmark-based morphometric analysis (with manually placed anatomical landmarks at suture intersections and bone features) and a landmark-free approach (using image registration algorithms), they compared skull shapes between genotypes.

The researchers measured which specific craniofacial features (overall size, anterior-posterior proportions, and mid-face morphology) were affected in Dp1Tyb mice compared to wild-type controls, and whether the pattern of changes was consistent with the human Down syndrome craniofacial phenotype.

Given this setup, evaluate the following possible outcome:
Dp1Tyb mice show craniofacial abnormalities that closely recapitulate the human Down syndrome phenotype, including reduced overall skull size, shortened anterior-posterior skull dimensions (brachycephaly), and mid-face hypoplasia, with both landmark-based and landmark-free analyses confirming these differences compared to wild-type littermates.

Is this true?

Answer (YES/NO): YES